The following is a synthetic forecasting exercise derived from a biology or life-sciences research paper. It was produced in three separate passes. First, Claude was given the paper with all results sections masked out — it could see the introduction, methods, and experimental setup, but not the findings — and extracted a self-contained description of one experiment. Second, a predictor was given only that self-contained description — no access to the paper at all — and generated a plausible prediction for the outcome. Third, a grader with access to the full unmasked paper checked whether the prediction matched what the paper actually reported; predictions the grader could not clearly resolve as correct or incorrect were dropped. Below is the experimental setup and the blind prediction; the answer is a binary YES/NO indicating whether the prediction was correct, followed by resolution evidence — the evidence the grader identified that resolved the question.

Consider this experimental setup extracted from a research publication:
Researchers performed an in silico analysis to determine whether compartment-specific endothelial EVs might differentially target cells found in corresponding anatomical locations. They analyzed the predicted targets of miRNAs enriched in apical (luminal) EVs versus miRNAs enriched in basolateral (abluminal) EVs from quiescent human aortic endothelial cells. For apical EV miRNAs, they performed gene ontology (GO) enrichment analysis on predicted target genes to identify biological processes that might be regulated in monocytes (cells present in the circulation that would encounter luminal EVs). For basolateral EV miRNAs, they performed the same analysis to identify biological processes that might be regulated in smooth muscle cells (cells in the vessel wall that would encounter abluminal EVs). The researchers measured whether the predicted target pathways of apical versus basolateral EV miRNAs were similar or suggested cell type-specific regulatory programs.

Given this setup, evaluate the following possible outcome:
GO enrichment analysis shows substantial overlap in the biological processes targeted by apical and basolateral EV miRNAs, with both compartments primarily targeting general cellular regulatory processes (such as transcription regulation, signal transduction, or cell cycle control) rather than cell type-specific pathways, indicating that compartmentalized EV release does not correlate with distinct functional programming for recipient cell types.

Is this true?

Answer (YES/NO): NO